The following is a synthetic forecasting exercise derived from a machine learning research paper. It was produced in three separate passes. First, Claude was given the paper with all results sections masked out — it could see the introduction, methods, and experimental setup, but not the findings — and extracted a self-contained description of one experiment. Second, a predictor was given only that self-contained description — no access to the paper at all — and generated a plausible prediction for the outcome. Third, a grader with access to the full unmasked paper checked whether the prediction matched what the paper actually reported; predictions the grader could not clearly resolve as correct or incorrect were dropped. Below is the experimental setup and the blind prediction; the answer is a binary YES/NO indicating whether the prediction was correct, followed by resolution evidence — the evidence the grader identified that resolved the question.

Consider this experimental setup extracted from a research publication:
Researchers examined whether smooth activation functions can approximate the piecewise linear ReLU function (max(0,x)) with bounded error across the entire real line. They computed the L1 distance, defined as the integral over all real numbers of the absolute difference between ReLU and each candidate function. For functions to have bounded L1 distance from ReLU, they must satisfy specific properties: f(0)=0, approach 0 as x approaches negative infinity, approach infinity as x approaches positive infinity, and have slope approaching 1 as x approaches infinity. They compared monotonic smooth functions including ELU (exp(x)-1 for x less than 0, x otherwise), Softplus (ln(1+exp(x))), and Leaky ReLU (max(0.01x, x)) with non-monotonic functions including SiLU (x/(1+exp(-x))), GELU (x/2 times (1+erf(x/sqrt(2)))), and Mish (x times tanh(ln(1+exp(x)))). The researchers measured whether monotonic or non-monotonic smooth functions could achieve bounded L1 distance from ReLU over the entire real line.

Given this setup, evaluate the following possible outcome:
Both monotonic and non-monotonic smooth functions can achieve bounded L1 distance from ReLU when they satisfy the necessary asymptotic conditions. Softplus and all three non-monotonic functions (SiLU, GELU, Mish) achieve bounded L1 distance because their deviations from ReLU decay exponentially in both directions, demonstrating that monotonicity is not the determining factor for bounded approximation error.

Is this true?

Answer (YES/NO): NO